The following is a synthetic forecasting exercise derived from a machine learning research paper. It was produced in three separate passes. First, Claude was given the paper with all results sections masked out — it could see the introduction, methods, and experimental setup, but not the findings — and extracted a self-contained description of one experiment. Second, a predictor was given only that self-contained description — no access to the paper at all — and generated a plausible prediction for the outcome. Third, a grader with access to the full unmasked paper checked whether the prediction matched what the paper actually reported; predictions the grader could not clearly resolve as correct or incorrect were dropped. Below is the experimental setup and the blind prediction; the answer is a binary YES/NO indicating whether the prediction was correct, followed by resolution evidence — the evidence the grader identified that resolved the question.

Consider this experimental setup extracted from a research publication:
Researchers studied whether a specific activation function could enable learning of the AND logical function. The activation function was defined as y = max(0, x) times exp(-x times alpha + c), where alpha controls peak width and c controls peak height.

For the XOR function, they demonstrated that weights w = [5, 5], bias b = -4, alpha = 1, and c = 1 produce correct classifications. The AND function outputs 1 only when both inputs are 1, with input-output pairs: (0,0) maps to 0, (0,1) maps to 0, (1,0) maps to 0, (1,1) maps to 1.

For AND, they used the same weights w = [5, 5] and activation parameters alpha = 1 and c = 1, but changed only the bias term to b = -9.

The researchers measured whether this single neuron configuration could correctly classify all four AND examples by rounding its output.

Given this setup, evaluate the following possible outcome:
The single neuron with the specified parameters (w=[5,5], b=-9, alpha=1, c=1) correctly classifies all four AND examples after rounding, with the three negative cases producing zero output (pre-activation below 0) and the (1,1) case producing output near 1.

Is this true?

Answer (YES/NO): YES